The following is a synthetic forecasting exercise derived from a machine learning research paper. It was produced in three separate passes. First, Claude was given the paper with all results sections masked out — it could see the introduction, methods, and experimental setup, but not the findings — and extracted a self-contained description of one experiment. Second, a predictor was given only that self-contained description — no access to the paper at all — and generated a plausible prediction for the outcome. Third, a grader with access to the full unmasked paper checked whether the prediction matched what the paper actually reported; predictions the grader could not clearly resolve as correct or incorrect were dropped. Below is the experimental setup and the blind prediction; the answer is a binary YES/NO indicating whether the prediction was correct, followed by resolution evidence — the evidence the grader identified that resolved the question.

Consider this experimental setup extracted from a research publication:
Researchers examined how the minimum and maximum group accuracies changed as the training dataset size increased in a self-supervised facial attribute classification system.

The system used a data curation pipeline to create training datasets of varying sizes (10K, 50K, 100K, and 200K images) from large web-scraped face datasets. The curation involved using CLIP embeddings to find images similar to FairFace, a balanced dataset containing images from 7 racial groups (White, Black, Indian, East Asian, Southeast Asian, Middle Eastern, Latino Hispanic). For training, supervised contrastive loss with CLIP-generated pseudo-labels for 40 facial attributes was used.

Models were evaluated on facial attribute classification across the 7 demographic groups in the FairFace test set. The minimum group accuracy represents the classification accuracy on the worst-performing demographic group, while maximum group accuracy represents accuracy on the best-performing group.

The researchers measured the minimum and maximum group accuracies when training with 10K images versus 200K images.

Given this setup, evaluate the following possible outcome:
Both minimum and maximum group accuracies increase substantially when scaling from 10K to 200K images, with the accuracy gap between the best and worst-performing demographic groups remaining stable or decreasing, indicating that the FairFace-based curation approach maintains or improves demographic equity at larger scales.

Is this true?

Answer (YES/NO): YES